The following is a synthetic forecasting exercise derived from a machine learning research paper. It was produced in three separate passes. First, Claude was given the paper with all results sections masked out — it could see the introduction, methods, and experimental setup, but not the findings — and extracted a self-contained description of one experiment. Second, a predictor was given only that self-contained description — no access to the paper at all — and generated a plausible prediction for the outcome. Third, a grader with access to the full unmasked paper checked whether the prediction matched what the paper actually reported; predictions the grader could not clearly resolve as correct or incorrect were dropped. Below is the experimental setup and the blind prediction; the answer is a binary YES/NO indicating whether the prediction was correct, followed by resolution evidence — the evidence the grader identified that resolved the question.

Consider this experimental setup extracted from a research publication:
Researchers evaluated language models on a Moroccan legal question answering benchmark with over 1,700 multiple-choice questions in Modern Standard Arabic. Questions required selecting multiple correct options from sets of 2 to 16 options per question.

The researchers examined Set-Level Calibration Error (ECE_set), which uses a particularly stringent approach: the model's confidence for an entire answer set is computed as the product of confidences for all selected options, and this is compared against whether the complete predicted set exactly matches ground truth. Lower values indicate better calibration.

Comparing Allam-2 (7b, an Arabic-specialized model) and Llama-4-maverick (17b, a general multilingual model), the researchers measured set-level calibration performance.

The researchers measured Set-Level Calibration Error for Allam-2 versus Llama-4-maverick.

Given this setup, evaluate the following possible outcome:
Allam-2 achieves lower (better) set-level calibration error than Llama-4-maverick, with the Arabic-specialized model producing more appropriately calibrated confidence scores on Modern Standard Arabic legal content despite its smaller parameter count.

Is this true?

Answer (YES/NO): NO